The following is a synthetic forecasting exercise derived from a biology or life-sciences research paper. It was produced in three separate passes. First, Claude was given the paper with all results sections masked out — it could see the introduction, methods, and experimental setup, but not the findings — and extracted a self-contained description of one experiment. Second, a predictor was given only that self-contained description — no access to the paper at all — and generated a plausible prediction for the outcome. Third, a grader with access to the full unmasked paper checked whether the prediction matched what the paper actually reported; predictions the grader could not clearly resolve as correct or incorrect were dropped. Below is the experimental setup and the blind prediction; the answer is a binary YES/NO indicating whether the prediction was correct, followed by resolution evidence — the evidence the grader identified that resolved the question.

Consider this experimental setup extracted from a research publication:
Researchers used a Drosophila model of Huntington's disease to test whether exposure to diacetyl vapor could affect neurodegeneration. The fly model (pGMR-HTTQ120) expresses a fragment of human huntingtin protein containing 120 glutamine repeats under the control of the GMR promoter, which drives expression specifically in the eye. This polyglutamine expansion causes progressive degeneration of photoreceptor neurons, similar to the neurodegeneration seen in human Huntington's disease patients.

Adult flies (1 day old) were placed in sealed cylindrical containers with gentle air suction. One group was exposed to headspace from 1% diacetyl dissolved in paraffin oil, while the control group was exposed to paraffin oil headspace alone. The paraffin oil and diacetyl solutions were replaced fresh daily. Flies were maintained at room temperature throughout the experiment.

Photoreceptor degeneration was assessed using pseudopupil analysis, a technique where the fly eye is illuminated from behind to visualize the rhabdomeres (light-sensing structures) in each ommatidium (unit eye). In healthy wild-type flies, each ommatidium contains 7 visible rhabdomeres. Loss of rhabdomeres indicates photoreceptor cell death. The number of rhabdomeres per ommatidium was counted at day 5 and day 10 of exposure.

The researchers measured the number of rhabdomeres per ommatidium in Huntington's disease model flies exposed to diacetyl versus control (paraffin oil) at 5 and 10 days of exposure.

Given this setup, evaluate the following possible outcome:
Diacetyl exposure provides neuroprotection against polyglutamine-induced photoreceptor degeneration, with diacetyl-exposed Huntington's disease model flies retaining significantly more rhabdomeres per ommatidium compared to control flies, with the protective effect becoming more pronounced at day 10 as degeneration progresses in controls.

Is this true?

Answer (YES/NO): YES